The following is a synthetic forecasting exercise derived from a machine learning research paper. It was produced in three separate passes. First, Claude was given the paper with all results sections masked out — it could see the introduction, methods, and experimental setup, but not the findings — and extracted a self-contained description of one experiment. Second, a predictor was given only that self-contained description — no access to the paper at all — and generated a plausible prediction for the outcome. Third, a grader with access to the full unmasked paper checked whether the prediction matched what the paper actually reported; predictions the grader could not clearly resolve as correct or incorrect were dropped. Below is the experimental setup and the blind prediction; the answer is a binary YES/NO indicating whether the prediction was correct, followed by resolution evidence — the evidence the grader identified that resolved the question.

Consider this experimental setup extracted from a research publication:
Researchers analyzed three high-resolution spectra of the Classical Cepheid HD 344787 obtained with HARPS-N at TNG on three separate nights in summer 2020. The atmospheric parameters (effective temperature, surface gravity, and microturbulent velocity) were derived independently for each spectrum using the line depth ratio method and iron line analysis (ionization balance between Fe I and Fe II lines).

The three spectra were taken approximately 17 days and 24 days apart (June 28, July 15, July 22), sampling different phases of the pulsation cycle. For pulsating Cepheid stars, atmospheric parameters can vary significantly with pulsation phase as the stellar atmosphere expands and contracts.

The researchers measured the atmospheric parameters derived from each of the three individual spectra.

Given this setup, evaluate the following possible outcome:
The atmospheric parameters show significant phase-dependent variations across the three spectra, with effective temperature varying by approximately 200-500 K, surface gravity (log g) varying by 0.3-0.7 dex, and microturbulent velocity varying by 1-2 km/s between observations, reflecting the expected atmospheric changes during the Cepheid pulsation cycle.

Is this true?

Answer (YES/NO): NO